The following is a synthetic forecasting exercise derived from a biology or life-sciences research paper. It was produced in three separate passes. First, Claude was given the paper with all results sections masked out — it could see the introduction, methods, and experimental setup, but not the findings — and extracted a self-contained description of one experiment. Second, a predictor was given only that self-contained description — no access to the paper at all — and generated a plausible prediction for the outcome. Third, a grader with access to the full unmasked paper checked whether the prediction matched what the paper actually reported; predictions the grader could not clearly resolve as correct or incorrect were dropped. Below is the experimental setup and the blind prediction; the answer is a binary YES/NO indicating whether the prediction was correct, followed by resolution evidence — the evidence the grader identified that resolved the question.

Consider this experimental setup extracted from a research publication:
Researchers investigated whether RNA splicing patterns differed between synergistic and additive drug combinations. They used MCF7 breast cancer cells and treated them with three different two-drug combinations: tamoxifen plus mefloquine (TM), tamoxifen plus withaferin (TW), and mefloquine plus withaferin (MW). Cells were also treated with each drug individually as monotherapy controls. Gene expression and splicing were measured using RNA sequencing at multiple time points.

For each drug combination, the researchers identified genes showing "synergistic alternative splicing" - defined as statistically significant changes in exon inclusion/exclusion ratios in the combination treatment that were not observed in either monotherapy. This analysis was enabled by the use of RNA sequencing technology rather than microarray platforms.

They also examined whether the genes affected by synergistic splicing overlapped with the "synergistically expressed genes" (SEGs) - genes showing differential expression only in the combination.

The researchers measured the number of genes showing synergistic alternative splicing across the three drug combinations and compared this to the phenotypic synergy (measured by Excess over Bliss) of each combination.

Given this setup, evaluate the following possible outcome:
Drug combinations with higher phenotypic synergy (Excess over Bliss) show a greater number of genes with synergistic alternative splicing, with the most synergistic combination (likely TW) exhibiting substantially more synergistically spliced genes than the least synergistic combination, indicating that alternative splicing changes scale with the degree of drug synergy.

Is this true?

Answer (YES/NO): NO